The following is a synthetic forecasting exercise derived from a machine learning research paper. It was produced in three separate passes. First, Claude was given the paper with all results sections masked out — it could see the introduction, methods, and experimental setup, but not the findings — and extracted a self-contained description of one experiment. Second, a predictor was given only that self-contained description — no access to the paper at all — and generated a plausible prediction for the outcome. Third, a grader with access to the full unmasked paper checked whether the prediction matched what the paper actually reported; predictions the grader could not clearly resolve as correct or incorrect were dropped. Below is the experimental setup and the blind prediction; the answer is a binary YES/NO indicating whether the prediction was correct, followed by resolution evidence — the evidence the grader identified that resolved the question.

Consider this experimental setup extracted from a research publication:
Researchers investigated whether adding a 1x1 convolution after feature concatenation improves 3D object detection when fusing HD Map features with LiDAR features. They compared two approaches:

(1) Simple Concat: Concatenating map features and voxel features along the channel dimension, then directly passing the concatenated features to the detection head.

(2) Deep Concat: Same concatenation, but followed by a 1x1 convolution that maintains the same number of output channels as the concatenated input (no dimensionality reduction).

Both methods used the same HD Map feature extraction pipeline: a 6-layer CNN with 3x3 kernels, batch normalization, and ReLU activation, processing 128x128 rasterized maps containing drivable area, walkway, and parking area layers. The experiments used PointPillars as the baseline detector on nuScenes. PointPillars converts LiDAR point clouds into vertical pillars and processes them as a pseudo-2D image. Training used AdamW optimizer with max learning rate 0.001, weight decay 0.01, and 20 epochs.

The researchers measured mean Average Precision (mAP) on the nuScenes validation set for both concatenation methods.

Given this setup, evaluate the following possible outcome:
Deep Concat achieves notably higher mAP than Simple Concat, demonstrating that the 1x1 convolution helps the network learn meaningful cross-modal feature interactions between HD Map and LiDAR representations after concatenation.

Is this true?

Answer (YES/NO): YES